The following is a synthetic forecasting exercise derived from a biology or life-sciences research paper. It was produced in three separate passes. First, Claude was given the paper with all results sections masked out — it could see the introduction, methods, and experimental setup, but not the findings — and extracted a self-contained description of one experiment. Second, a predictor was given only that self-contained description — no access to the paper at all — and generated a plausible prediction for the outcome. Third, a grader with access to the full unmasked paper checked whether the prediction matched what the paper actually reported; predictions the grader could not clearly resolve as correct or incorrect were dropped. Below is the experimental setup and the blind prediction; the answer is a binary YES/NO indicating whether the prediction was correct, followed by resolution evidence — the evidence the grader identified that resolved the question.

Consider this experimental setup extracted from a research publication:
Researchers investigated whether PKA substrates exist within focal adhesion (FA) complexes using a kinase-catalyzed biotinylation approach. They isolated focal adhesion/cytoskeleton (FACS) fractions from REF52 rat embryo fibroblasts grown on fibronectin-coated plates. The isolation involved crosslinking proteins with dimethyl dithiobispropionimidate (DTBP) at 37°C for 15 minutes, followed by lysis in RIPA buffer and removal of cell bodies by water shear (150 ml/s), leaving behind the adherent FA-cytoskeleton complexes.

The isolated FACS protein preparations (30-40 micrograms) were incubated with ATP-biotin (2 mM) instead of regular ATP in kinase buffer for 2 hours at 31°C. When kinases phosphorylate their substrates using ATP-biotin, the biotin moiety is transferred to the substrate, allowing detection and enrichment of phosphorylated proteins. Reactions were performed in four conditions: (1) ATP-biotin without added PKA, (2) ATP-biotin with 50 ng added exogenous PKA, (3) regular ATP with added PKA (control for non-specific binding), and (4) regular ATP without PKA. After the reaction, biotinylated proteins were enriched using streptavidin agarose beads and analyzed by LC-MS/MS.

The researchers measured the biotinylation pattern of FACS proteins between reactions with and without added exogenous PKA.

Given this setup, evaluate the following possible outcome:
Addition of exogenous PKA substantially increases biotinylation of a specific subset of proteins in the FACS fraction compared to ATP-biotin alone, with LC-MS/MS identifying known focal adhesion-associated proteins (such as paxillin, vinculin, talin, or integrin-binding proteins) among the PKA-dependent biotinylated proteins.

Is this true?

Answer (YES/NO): YES